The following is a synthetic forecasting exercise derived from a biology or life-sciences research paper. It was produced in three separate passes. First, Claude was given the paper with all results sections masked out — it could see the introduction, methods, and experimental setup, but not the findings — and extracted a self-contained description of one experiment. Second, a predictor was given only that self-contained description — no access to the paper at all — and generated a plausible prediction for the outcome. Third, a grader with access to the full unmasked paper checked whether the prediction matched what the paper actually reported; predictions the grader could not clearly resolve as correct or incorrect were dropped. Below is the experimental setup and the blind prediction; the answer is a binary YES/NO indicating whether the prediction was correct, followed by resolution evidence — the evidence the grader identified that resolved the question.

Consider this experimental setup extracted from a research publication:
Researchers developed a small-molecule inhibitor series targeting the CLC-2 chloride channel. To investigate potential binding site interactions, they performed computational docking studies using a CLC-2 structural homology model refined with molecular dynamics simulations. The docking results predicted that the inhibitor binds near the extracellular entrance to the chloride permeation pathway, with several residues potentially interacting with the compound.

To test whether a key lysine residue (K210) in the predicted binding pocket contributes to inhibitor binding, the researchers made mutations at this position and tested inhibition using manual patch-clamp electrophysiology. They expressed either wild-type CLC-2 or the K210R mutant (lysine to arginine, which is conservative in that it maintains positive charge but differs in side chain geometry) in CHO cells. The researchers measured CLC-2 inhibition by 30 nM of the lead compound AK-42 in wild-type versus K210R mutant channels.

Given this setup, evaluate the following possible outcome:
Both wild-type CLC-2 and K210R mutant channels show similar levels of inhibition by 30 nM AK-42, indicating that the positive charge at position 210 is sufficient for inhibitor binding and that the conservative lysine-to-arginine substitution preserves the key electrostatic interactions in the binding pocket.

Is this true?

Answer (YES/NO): NO